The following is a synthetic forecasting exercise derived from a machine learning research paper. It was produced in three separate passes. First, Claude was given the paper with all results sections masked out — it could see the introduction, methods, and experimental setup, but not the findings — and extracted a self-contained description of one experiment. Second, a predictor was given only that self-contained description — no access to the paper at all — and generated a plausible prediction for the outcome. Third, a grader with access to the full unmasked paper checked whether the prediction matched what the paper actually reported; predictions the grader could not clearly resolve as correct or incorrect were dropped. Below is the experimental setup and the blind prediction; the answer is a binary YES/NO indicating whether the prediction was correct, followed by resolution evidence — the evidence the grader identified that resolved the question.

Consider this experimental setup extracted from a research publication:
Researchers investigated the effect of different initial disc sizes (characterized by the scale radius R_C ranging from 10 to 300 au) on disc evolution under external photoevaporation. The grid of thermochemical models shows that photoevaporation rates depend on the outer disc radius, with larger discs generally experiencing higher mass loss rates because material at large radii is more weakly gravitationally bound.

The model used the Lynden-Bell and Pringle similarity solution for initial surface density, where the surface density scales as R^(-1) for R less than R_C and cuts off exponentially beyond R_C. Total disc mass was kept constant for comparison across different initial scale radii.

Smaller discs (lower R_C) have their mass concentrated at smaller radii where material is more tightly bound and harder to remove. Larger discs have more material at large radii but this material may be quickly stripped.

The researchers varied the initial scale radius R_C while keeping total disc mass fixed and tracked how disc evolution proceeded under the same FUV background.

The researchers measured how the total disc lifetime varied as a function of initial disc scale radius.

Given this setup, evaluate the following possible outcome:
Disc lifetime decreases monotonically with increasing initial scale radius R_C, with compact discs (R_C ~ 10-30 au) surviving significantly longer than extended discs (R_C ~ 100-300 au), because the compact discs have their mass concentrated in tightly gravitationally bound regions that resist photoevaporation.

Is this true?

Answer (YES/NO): NO